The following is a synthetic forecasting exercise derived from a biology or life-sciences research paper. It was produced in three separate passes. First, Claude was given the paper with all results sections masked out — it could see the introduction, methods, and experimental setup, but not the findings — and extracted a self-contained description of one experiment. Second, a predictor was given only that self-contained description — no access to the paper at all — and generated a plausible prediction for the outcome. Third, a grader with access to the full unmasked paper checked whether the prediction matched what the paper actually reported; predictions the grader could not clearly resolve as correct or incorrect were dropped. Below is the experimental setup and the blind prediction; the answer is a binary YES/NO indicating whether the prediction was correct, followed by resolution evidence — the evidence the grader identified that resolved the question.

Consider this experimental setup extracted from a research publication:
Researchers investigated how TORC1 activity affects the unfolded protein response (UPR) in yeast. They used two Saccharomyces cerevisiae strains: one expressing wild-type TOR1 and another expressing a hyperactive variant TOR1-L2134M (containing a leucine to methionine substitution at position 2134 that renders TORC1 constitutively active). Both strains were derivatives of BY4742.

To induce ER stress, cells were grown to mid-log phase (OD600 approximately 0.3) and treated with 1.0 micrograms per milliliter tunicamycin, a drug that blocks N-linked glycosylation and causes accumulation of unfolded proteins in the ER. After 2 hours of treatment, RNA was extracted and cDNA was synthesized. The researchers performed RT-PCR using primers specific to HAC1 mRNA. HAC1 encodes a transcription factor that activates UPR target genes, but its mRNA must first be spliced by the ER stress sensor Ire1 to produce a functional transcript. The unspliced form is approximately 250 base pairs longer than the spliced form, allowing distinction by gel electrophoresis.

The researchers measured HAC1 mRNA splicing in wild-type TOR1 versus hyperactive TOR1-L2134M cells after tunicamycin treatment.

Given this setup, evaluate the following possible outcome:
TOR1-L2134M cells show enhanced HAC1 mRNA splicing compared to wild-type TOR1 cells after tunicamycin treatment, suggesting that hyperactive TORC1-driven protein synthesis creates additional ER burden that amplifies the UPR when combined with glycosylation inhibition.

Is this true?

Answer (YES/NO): NO